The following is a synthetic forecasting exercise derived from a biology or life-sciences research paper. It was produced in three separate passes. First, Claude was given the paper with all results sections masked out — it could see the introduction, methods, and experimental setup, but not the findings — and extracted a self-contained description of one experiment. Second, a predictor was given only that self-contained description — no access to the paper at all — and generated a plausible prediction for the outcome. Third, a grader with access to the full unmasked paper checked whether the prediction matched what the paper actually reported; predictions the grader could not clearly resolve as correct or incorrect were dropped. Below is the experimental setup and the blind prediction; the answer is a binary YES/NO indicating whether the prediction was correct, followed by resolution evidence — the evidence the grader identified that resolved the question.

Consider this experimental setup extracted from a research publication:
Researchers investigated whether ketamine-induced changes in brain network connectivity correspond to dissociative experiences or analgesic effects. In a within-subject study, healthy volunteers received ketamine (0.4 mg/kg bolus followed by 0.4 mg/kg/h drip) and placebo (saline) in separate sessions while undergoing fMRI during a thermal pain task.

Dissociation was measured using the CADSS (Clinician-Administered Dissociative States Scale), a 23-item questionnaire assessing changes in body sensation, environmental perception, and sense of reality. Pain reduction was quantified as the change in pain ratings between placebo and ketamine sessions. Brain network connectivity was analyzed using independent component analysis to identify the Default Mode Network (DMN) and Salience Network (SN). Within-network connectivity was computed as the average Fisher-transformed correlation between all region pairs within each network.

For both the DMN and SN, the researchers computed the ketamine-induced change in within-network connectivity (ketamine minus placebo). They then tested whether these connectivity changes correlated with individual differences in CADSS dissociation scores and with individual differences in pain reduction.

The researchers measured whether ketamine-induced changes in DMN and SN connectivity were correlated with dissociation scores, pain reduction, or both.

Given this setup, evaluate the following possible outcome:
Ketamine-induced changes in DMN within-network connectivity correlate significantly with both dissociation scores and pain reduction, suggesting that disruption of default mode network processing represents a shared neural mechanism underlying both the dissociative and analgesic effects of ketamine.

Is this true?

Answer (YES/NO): NO